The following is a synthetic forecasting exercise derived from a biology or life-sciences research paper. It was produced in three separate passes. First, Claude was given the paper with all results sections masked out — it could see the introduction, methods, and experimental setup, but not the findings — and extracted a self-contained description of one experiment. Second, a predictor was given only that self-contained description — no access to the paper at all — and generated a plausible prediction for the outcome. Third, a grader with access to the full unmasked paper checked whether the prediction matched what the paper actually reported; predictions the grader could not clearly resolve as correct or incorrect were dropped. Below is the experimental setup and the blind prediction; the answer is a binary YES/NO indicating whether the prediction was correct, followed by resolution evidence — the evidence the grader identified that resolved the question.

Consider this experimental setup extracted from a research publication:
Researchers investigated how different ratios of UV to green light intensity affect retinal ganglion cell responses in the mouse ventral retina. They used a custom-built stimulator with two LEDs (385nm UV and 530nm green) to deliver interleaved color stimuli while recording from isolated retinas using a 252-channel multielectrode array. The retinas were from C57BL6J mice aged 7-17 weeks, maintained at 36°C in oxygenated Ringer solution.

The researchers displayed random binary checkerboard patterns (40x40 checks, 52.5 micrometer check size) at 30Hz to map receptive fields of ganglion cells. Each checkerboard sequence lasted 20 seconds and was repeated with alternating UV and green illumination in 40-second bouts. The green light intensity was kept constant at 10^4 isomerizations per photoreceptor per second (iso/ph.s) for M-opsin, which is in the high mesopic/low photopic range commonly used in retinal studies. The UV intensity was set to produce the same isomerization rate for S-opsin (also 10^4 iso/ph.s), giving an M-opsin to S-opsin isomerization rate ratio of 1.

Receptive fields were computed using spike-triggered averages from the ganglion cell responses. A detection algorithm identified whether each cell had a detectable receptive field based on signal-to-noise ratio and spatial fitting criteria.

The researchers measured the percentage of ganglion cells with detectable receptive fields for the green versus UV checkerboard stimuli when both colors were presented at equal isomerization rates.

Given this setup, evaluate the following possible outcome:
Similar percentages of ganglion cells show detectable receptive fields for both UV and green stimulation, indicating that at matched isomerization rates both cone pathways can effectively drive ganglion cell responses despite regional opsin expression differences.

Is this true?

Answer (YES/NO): NO